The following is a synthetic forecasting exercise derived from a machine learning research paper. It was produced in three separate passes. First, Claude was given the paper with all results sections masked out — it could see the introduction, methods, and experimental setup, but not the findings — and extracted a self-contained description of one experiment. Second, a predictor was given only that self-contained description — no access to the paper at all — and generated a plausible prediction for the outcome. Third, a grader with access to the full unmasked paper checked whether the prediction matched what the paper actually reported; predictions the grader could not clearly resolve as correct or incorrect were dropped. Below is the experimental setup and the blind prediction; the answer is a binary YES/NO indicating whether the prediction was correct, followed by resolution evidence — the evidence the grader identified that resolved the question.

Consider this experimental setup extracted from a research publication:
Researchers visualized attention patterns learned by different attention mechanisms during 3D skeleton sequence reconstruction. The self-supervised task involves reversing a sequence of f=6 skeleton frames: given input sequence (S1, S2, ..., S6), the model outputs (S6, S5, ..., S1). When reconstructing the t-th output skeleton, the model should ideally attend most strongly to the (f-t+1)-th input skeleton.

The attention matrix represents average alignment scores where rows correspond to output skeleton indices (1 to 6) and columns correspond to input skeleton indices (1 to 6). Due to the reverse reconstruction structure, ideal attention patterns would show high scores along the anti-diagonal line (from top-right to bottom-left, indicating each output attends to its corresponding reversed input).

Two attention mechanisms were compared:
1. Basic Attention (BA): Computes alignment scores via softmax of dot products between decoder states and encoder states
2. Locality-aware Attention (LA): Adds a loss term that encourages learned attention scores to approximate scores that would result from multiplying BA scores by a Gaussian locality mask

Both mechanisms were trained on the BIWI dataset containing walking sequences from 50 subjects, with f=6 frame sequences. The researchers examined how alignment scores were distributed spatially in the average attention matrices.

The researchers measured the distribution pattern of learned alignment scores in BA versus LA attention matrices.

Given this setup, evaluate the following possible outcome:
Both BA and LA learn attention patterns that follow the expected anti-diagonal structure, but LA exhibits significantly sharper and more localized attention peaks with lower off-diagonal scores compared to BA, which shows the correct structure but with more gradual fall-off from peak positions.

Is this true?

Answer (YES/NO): NO